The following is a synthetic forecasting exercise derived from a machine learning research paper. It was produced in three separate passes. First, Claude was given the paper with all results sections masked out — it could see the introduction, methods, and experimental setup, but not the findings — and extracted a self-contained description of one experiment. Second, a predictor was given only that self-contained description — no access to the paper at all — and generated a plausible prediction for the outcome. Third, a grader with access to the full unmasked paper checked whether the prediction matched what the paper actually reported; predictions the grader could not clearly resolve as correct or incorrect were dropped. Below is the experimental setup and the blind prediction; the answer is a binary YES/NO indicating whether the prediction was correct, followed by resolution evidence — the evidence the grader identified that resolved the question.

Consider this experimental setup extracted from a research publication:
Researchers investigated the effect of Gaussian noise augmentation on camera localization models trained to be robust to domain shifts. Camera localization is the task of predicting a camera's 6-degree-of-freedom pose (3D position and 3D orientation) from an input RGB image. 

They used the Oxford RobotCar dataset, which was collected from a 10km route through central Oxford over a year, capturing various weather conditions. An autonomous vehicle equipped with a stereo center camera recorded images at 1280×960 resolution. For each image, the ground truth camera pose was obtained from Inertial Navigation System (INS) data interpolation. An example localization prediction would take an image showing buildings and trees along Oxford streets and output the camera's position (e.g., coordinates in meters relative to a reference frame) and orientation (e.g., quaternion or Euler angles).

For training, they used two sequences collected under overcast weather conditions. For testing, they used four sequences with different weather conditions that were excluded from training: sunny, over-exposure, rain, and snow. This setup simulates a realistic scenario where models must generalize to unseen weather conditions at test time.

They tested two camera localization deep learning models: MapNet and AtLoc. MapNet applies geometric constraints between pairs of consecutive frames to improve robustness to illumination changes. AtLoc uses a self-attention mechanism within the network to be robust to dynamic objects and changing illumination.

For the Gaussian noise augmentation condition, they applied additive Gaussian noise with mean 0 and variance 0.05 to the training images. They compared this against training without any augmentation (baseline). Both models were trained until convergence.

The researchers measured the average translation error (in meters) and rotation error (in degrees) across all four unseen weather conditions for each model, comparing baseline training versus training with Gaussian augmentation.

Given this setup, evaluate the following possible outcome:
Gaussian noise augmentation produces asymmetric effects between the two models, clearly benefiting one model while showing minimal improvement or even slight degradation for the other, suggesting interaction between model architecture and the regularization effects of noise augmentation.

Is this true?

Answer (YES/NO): NO